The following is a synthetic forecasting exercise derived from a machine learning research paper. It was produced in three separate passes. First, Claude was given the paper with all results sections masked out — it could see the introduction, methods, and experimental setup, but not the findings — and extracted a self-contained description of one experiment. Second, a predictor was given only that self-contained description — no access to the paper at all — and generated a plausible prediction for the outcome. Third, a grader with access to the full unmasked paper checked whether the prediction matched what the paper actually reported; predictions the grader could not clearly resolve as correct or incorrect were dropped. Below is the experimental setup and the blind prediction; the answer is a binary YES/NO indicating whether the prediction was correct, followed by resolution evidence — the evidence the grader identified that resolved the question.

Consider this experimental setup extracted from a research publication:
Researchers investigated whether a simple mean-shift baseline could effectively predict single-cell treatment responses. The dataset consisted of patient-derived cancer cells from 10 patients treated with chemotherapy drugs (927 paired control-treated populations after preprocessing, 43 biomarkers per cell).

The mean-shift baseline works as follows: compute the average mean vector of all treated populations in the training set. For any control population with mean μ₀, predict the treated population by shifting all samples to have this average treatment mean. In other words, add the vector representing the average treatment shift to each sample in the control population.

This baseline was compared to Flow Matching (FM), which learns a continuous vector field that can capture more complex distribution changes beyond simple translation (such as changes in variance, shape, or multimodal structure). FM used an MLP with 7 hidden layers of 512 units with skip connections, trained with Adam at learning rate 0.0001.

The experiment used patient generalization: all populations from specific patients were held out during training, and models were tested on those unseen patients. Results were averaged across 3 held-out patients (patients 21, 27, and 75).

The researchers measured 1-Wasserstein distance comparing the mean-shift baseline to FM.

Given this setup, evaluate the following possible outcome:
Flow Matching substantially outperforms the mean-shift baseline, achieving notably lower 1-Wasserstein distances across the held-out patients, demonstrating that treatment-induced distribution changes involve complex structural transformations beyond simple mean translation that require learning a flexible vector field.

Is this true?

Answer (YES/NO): YES